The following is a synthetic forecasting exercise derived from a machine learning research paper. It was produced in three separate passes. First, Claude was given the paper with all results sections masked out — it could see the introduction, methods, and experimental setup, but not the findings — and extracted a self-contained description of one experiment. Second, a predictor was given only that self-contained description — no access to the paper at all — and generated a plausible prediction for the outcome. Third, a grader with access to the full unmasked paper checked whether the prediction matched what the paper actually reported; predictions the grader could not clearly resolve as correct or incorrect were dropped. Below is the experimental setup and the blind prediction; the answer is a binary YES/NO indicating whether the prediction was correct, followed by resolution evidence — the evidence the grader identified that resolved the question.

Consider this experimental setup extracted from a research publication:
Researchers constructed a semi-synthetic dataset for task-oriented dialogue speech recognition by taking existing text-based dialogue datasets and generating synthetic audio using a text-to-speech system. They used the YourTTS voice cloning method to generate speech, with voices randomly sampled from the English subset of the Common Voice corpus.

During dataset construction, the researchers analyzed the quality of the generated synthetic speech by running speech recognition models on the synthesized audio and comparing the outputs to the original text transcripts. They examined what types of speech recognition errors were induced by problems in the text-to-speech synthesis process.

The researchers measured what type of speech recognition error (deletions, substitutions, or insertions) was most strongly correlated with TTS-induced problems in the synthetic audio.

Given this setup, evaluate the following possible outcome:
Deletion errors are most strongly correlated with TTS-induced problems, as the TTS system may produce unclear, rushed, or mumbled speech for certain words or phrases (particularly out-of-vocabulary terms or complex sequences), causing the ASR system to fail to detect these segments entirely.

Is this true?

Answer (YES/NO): YES